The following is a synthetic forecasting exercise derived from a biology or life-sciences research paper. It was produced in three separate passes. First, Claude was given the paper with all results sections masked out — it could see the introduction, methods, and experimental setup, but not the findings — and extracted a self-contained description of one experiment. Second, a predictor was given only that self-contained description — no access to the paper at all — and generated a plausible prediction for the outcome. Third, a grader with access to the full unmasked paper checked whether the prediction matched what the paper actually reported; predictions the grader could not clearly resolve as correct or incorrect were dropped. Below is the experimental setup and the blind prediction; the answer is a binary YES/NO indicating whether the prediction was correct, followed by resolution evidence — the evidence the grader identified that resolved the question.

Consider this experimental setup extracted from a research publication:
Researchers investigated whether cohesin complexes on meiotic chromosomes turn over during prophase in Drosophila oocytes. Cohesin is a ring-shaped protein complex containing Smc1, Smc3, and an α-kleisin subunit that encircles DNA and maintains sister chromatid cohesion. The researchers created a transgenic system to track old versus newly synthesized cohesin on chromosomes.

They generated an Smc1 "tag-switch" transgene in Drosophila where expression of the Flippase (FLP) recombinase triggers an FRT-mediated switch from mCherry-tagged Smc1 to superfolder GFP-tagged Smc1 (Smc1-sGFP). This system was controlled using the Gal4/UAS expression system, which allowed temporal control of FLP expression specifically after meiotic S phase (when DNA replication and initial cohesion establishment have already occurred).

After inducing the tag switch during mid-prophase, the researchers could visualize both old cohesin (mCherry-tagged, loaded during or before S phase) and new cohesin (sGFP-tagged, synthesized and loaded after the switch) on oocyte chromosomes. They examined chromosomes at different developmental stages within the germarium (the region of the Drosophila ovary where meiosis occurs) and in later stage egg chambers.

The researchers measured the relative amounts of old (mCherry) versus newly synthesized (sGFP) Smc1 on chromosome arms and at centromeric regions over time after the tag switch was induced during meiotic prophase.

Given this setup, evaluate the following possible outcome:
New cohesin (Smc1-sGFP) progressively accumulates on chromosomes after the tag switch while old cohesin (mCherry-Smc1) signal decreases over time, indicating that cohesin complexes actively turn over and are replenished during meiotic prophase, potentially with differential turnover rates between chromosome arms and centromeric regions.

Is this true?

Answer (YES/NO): YES